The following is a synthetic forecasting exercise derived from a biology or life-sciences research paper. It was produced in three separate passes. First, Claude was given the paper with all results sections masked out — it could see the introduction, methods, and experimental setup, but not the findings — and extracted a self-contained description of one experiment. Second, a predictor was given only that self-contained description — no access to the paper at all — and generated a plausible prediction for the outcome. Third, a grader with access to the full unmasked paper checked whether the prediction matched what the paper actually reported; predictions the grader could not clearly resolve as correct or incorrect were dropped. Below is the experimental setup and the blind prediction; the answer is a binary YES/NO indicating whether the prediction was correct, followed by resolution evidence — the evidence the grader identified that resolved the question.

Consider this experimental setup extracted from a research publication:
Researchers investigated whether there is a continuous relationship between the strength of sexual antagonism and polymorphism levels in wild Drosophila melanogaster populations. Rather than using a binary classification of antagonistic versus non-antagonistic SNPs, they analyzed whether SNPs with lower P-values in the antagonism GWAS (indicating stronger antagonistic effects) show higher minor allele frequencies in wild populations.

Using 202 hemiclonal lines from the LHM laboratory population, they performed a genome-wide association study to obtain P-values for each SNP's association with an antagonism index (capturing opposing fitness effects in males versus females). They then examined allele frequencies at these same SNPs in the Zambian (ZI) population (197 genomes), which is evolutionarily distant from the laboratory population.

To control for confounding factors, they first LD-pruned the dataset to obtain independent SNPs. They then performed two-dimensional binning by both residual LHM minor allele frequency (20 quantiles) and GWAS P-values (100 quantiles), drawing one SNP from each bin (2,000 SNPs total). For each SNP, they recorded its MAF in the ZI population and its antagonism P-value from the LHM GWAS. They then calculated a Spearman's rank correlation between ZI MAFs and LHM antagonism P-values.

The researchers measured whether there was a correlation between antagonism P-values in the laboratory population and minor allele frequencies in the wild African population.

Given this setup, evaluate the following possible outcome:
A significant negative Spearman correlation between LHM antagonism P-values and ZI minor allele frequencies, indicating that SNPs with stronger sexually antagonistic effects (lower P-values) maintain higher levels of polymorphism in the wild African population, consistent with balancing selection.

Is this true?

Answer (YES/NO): YES